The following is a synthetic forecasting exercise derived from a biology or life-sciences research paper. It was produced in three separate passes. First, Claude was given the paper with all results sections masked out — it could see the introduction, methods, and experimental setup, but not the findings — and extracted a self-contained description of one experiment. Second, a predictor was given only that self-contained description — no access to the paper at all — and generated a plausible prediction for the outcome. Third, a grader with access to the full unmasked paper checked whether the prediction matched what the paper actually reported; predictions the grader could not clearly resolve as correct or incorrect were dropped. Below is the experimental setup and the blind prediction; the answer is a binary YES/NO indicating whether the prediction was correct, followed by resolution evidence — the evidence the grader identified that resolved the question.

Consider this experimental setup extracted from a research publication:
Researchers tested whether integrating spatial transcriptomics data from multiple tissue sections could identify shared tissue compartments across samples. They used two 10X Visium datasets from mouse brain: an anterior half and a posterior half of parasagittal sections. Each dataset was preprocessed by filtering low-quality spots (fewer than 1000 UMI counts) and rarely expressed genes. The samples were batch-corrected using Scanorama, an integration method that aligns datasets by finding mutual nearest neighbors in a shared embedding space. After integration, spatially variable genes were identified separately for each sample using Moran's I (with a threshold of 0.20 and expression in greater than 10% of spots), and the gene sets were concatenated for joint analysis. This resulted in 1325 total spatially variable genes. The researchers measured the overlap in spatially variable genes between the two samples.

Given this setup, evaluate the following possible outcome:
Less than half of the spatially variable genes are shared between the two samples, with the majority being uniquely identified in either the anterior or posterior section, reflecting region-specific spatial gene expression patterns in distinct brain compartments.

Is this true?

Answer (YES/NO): NO